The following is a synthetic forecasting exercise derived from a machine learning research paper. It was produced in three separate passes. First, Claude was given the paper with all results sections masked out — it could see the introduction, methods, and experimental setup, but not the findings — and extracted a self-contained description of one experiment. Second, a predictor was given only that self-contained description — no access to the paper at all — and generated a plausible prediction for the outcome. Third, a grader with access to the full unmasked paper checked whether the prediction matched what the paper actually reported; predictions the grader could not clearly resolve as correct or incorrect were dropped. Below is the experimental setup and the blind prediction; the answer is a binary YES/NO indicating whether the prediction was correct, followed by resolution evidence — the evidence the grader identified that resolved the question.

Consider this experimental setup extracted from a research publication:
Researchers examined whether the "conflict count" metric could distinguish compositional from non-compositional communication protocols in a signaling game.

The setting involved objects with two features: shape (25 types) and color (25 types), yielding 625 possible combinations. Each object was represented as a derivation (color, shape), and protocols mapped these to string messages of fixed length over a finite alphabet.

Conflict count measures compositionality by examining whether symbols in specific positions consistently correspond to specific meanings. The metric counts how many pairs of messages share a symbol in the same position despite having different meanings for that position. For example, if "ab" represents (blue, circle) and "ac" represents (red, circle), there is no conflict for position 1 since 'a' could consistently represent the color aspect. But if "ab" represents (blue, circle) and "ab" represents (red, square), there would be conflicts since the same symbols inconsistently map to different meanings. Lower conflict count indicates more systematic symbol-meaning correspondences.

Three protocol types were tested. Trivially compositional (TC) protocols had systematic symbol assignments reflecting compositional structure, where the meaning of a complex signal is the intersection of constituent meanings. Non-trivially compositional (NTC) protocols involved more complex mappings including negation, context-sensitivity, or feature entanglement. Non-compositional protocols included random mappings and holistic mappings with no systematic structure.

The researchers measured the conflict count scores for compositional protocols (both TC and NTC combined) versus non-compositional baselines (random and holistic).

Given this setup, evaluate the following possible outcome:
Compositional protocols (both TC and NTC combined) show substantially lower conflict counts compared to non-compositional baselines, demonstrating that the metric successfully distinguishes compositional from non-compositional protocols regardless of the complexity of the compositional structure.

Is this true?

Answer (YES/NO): NO